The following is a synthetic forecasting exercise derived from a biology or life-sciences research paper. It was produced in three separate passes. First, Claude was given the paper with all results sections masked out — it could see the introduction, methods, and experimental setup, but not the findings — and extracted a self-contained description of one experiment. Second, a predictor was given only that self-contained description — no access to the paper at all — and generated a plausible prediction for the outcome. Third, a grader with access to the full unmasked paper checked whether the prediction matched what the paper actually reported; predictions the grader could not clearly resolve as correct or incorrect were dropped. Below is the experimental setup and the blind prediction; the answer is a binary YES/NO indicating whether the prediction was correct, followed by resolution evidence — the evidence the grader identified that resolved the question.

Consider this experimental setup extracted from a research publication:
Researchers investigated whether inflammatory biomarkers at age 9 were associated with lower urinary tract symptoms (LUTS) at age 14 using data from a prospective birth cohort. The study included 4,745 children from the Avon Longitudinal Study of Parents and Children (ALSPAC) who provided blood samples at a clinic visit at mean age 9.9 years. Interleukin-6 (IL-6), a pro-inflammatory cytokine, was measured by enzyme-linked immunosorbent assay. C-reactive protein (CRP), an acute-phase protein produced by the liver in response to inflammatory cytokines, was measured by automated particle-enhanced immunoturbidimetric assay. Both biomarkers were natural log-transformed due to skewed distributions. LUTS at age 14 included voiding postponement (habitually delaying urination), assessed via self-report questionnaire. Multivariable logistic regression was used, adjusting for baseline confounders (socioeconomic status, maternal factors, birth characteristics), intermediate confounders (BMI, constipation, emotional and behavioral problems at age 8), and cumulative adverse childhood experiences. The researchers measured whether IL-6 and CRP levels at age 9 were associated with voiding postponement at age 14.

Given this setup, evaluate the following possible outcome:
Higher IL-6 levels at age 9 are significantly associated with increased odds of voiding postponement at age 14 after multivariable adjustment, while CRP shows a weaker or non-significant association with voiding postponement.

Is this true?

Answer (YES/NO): NO